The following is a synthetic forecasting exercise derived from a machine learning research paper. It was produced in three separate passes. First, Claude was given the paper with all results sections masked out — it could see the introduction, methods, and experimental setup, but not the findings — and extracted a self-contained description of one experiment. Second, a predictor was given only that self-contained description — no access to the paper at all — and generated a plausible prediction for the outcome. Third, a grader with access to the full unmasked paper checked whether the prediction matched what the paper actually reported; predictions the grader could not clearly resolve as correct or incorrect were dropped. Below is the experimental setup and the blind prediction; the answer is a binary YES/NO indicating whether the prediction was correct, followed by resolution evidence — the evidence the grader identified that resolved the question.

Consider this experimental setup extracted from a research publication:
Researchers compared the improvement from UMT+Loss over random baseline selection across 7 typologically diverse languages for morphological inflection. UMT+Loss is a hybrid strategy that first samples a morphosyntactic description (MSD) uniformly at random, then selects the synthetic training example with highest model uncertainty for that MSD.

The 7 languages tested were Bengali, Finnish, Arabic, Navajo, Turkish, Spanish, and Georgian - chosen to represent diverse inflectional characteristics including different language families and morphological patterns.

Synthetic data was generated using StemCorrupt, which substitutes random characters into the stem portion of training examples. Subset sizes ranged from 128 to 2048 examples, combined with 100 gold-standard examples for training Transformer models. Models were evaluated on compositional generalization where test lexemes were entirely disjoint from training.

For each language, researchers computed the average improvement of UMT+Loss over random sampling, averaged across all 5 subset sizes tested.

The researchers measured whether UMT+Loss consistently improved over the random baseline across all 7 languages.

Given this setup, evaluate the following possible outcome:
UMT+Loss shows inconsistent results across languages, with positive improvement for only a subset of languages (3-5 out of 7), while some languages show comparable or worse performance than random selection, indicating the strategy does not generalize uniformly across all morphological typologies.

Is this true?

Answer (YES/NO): YES